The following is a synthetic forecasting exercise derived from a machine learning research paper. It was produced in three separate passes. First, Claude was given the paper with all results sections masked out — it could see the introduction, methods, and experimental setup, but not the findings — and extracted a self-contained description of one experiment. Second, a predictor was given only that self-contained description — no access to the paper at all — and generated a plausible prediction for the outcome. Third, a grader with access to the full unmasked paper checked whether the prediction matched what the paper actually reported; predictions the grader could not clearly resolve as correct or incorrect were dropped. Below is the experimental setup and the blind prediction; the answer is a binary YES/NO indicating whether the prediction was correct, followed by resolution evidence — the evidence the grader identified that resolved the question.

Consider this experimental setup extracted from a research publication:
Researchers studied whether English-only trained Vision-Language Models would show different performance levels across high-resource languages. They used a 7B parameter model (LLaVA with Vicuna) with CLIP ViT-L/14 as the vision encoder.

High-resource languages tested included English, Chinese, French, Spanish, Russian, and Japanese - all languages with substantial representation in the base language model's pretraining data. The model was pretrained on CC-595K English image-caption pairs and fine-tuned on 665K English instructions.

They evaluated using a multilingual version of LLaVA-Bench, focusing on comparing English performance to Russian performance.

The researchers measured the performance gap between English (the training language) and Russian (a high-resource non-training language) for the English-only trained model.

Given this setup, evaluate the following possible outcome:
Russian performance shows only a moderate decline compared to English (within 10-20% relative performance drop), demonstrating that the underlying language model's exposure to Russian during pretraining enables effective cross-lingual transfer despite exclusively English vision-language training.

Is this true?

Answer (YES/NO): YES